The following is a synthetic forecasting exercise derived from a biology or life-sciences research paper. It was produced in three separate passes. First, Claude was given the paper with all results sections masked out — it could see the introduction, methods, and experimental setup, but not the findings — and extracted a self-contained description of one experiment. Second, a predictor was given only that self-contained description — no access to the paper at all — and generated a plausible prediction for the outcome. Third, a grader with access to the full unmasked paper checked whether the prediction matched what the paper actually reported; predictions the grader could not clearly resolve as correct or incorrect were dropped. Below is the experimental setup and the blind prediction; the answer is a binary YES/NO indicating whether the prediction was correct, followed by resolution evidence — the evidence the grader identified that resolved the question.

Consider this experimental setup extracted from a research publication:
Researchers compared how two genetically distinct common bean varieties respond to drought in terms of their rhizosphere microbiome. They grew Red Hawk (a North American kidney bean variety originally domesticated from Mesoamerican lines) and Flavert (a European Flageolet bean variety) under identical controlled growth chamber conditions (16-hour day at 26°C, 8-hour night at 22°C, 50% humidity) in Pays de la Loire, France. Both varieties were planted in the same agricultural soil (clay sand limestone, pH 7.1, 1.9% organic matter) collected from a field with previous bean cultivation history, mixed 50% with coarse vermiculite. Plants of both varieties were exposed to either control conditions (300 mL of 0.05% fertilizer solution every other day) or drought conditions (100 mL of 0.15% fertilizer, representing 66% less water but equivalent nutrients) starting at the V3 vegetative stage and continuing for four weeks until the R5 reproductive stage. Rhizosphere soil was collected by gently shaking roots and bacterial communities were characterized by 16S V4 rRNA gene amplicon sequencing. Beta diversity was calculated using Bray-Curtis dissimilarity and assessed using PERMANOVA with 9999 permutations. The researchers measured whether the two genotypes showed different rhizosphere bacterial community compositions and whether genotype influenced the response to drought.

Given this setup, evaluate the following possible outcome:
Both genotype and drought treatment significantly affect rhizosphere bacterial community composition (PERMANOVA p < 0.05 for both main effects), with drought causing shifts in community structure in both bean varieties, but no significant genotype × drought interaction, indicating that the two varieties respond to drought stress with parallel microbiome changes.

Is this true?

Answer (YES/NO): NO